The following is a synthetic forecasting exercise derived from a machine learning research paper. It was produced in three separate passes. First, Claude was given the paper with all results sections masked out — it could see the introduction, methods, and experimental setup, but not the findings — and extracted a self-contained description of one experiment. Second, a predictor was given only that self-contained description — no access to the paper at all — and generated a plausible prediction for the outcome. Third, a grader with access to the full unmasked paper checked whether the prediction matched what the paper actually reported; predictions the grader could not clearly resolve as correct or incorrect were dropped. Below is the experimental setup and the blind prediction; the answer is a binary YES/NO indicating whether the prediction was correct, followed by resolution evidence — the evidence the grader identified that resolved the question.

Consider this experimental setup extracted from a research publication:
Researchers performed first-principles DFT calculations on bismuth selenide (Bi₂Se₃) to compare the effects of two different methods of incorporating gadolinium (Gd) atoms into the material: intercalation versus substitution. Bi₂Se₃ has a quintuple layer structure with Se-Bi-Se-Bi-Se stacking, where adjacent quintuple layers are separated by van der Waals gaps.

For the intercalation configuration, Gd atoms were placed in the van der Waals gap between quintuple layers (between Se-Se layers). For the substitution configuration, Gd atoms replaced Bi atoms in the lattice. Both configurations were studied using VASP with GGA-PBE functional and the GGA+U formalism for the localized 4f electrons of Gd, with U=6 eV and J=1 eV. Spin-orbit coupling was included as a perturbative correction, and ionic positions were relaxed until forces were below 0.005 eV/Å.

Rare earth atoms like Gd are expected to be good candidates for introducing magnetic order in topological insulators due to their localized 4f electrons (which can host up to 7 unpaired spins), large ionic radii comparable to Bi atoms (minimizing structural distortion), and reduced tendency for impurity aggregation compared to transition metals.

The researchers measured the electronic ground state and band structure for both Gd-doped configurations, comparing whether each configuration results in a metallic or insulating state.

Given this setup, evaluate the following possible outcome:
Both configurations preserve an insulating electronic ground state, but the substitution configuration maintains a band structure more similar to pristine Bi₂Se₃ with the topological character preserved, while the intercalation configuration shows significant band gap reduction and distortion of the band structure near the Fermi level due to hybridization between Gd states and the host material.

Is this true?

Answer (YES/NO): NO